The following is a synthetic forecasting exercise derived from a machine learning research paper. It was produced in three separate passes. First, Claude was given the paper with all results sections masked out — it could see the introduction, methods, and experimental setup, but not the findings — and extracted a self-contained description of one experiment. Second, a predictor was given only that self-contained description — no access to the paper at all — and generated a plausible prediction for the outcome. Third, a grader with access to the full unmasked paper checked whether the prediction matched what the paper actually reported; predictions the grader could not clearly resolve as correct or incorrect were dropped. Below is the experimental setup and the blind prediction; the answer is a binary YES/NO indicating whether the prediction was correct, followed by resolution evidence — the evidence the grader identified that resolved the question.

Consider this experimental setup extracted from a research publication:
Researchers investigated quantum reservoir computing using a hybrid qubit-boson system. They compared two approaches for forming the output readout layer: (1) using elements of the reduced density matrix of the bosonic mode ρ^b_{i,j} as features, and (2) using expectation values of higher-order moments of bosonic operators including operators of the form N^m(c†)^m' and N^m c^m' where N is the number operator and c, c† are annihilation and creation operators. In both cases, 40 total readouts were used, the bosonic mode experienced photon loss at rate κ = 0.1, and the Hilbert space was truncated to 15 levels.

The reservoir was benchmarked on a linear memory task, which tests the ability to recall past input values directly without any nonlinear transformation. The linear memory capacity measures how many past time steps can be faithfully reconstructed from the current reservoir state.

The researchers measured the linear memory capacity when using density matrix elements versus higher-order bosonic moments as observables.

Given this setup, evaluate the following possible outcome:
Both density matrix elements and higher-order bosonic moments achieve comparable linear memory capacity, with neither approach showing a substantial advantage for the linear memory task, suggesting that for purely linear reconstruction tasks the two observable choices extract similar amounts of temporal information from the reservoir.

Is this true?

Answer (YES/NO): YES